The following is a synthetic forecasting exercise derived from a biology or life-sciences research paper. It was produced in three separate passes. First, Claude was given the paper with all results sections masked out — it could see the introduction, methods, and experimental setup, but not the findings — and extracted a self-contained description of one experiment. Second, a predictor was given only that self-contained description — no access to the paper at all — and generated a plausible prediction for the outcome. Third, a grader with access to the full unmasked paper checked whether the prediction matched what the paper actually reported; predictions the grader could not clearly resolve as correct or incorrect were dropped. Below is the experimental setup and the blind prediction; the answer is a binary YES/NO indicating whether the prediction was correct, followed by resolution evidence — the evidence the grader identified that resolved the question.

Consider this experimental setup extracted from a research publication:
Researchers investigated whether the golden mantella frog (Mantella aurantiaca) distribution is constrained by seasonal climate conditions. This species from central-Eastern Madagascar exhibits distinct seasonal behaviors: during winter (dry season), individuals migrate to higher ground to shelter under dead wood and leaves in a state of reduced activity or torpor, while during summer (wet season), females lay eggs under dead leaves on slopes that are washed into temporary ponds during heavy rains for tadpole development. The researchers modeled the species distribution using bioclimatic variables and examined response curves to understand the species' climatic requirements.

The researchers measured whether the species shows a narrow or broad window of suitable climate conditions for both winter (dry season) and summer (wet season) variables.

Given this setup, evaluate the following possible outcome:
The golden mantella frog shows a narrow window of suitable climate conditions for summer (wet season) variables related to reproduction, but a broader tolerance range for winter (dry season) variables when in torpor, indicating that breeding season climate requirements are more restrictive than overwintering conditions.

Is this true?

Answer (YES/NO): NO